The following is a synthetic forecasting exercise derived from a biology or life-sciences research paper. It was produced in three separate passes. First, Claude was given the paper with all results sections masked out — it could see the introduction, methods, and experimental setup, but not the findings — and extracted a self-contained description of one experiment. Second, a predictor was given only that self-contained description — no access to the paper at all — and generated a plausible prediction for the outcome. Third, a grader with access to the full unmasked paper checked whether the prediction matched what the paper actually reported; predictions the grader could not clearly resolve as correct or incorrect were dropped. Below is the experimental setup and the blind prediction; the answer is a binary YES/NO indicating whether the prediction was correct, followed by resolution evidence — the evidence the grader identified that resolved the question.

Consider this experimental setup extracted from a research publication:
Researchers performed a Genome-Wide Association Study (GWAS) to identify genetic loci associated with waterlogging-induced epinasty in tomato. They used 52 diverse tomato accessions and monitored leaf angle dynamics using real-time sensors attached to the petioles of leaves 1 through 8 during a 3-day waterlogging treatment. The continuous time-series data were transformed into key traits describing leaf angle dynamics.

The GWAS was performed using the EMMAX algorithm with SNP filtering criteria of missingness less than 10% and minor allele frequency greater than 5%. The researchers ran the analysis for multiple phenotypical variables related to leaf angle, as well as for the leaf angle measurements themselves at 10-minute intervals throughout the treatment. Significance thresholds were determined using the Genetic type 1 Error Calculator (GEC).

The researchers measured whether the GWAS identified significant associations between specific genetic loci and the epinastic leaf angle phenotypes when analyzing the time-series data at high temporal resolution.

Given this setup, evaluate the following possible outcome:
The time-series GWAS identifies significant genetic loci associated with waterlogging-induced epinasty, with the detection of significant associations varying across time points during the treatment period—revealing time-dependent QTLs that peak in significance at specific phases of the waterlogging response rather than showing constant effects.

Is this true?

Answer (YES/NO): YES